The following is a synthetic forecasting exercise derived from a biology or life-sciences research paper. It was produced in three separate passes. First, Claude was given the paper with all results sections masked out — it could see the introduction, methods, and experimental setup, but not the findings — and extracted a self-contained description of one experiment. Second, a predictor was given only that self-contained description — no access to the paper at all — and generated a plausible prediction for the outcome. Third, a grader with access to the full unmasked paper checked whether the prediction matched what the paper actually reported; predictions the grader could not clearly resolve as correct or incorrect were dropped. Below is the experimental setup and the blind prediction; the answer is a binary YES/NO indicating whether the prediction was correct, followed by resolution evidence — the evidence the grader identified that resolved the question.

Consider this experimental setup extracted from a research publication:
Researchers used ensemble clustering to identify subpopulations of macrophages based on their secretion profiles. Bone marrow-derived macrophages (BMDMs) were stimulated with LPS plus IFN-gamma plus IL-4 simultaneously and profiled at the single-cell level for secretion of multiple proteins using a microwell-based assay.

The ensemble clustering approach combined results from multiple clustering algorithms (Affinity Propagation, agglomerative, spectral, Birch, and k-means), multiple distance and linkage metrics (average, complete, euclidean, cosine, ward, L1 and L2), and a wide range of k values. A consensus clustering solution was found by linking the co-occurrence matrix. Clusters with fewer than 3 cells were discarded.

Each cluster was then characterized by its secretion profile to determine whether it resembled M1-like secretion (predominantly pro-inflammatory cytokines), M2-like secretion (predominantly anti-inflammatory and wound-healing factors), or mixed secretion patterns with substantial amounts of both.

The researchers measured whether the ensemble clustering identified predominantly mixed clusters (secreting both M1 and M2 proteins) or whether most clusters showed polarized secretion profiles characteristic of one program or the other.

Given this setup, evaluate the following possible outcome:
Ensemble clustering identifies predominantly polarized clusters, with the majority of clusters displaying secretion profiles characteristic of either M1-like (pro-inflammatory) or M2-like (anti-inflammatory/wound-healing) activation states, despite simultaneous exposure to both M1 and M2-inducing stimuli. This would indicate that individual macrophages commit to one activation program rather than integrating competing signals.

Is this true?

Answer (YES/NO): YES